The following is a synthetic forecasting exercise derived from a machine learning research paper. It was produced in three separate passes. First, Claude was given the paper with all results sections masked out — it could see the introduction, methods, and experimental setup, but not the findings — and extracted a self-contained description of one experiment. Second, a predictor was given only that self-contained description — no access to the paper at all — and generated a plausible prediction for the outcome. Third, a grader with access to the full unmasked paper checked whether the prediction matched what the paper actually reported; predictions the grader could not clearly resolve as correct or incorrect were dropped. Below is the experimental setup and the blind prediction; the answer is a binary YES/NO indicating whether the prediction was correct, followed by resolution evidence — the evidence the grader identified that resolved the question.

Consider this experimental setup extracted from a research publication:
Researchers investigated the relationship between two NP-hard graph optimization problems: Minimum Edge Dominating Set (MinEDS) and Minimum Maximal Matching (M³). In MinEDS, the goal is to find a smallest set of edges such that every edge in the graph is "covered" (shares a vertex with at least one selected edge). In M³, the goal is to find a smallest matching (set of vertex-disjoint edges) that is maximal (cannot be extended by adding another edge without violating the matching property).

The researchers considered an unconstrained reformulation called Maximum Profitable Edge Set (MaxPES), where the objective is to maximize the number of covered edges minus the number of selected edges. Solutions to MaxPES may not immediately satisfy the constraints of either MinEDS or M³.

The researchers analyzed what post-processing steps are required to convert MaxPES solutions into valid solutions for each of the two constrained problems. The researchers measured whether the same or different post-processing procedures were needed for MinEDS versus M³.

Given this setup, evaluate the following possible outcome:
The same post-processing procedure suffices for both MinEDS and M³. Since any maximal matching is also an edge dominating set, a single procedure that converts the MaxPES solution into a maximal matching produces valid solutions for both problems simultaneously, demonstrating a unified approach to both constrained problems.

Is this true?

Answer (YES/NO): NO